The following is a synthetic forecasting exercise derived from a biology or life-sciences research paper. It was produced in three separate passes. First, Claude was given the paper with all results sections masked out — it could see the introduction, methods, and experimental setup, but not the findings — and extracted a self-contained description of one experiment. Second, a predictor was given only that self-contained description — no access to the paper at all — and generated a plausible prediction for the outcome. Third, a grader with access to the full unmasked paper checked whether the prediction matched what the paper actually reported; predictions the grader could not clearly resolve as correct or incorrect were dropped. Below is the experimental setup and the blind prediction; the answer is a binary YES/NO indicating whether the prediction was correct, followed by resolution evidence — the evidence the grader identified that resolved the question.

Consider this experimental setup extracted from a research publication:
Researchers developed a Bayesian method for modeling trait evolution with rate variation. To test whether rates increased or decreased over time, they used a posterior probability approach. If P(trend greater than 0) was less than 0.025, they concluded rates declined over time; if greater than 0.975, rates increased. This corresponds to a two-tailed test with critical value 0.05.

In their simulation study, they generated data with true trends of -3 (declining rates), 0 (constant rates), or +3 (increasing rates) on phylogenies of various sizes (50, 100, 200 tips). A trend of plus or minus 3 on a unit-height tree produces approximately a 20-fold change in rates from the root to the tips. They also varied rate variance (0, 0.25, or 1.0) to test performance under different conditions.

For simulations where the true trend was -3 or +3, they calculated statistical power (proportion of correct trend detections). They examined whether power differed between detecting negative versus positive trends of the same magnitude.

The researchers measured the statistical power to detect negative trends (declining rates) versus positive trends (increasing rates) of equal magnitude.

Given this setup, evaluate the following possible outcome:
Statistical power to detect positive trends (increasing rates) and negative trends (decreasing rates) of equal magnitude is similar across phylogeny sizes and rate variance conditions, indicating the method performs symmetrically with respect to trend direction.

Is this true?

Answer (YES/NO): NO